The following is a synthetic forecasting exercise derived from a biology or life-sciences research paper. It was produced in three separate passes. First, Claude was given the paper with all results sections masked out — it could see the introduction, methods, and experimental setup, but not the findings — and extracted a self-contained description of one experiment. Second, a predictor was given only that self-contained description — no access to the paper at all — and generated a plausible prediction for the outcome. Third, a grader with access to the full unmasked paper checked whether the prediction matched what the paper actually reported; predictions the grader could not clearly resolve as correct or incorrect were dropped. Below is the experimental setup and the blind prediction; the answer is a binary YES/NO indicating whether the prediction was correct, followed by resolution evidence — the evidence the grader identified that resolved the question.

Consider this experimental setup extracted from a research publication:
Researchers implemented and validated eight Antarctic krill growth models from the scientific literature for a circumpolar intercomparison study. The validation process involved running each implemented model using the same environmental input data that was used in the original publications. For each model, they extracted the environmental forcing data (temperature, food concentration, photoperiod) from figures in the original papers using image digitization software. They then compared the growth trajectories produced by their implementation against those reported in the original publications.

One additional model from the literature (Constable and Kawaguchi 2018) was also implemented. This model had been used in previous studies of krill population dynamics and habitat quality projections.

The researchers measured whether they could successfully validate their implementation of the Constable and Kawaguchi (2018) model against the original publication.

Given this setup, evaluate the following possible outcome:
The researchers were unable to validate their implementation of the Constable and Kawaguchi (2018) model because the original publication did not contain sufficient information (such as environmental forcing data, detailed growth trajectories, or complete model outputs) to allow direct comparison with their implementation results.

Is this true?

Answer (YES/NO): YES